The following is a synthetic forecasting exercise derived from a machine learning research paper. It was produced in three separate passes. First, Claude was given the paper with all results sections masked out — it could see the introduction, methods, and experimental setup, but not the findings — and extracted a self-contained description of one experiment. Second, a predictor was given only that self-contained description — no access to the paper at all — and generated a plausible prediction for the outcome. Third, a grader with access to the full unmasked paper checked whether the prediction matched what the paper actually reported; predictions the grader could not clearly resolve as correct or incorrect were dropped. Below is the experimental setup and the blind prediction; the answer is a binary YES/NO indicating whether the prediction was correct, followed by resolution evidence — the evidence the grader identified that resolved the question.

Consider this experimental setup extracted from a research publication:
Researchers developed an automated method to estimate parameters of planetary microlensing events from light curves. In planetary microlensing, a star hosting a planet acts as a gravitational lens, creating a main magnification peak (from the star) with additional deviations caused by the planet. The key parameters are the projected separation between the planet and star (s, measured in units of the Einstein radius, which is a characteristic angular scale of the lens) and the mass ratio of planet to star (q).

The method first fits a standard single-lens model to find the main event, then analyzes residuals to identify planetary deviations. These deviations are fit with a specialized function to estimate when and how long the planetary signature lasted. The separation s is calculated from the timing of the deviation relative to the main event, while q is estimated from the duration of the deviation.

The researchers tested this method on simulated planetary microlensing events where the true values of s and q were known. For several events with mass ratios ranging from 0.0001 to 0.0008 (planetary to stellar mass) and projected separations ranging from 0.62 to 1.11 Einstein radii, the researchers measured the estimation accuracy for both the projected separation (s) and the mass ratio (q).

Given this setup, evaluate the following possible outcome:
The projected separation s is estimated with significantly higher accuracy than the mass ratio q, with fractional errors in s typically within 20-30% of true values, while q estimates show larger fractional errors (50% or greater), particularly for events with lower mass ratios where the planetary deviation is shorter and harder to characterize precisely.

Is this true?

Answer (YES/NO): NO